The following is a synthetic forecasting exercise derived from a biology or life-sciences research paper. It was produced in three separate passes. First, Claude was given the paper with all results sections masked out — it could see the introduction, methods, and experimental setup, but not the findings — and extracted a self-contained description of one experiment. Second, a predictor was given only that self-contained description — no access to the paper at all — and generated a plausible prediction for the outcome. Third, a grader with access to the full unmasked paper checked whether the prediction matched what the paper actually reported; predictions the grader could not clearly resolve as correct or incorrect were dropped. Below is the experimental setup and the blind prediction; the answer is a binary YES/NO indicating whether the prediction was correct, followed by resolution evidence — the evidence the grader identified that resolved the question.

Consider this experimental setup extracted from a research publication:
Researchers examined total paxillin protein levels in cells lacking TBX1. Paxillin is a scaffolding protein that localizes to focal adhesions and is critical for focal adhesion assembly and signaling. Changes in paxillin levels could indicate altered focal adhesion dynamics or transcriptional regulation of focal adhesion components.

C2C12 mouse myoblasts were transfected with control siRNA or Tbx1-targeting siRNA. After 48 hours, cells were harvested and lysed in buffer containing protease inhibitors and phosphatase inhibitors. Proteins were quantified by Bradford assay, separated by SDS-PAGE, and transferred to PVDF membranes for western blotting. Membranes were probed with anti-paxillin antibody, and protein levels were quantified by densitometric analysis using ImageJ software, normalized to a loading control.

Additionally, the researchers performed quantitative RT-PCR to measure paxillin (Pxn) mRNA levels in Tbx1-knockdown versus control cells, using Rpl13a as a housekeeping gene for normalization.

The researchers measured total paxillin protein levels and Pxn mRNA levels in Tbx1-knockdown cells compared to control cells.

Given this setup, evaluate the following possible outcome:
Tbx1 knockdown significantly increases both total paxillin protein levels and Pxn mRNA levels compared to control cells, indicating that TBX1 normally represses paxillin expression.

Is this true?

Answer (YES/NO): NO